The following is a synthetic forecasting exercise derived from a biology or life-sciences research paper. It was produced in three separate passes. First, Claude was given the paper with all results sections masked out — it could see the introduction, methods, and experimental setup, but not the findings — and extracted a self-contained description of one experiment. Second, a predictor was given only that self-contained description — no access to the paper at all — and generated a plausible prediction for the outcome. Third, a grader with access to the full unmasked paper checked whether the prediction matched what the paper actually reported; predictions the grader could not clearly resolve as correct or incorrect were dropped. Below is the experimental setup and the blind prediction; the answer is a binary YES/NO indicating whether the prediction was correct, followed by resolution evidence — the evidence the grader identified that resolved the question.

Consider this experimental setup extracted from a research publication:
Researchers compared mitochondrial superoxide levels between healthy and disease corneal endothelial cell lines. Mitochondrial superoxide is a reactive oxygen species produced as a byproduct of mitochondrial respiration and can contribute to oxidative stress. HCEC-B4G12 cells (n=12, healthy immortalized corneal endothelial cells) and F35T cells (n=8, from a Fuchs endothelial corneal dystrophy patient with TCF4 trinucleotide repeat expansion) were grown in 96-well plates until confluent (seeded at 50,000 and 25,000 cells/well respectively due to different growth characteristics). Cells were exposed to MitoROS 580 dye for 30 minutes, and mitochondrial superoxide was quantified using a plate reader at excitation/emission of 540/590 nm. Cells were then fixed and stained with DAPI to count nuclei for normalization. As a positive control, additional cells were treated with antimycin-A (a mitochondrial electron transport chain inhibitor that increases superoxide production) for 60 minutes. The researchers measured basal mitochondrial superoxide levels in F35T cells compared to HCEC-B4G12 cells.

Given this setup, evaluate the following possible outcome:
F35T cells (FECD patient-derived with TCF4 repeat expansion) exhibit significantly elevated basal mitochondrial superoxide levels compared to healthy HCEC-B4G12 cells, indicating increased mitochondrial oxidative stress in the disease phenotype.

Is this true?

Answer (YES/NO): YES